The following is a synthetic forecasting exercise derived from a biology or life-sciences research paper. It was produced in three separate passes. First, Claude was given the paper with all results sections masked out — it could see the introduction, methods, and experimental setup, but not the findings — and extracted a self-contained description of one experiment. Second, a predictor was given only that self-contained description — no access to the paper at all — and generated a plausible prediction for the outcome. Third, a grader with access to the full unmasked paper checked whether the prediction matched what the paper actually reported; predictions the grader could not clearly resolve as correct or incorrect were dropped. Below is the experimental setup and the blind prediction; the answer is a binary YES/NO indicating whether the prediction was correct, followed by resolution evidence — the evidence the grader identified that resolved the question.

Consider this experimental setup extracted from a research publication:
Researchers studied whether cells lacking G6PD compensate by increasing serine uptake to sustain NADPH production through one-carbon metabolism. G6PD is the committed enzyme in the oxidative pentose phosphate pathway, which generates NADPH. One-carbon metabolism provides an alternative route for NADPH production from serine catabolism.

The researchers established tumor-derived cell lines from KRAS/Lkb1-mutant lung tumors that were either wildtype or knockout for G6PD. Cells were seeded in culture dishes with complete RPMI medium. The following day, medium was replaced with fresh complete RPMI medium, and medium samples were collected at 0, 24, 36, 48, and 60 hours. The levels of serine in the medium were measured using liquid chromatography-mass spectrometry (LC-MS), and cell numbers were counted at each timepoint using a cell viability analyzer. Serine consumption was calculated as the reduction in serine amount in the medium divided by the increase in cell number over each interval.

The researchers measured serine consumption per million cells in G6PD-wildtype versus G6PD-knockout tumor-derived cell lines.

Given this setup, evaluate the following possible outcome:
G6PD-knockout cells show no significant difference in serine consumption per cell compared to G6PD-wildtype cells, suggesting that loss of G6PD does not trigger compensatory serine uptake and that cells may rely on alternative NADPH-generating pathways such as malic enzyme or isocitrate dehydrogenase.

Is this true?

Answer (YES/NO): NO